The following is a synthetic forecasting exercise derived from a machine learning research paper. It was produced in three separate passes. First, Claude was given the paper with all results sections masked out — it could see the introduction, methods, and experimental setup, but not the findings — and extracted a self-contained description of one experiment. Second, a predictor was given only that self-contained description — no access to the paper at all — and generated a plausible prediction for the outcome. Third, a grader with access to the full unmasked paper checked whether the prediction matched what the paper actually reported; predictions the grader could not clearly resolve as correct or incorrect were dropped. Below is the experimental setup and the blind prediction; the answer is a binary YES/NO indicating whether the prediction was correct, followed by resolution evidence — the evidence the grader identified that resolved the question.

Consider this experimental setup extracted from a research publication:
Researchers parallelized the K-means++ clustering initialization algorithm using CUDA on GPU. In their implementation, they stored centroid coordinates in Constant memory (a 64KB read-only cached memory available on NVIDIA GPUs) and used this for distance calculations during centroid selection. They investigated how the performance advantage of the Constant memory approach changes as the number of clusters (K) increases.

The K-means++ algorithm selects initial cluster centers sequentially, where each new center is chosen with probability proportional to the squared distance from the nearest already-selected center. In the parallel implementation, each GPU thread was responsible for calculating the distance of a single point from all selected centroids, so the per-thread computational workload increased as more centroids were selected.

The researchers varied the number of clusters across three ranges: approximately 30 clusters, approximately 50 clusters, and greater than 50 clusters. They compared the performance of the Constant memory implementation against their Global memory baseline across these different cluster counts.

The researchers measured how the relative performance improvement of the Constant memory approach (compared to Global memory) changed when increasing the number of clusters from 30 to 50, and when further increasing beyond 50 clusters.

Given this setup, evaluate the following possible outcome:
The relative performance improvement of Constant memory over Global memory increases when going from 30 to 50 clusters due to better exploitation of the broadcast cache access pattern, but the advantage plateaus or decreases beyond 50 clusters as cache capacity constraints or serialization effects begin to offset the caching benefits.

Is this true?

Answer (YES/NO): NO